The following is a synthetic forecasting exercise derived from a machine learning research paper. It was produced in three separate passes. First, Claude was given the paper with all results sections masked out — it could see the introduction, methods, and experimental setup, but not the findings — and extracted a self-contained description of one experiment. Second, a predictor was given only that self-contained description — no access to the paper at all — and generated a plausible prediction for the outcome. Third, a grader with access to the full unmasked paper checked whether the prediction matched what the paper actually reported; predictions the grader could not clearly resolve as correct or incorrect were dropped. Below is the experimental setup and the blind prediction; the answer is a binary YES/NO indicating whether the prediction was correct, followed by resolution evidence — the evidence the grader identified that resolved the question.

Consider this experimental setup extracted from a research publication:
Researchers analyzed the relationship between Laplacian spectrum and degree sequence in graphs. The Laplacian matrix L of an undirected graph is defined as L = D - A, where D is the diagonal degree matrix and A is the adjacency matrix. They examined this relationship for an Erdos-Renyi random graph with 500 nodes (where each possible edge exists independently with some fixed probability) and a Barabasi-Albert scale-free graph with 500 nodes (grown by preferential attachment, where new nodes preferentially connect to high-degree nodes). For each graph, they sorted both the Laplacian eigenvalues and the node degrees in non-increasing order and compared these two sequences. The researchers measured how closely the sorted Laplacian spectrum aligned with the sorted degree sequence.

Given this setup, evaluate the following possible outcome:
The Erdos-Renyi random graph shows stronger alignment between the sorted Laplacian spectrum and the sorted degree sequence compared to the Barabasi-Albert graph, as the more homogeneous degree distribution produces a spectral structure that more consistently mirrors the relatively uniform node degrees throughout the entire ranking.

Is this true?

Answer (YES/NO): YES